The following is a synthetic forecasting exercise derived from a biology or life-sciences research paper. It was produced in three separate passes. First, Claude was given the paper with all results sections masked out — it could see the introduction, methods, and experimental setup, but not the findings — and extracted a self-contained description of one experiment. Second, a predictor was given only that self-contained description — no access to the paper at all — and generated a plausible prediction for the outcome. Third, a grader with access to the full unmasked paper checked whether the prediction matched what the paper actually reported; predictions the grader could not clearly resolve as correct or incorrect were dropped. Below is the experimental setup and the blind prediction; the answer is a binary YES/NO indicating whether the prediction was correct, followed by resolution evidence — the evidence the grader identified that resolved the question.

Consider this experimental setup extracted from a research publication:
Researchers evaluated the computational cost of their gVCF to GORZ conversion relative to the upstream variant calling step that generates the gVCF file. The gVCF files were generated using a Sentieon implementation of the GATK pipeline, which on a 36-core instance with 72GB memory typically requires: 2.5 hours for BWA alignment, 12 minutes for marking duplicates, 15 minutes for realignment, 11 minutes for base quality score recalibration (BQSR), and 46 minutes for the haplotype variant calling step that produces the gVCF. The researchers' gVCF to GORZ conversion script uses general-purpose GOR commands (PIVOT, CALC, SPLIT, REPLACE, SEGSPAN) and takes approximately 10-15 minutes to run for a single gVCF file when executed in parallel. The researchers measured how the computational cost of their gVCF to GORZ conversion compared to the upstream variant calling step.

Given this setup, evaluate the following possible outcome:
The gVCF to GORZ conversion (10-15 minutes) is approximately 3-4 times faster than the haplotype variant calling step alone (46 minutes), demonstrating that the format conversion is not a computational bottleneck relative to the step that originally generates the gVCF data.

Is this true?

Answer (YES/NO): YES